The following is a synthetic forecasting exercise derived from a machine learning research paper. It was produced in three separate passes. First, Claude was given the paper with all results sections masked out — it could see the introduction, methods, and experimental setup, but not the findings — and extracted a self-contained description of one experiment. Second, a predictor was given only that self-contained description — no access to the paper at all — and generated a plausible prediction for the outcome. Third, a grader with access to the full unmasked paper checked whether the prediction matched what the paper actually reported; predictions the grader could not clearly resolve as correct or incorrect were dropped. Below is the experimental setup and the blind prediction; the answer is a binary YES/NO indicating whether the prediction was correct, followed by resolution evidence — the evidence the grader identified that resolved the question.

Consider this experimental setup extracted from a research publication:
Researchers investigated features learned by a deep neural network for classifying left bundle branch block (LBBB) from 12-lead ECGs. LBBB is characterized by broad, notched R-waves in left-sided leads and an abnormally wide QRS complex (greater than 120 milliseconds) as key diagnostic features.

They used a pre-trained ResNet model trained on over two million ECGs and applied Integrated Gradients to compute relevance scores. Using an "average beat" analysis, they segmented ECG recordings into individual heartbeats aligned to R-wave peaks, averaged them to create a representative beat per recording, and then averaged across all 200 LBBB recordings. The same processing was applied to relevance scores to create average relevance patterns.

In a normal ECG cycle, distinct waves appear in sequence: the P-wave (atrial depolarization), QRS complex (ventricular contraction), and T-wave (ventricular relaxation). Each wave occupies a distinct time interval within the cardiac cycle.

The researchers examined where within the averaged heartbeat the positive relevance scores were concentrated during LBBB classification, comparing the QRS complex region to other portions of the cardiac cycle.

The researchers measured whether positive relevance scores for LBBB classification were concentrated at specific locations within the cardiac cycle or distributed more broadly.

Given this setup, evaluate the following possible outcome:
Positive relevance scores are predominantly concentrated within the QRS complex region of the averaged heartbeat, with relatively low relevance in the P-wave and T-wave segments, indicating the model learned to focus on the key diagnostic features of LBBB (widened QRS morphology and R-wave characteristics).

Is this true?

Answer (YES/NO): YES